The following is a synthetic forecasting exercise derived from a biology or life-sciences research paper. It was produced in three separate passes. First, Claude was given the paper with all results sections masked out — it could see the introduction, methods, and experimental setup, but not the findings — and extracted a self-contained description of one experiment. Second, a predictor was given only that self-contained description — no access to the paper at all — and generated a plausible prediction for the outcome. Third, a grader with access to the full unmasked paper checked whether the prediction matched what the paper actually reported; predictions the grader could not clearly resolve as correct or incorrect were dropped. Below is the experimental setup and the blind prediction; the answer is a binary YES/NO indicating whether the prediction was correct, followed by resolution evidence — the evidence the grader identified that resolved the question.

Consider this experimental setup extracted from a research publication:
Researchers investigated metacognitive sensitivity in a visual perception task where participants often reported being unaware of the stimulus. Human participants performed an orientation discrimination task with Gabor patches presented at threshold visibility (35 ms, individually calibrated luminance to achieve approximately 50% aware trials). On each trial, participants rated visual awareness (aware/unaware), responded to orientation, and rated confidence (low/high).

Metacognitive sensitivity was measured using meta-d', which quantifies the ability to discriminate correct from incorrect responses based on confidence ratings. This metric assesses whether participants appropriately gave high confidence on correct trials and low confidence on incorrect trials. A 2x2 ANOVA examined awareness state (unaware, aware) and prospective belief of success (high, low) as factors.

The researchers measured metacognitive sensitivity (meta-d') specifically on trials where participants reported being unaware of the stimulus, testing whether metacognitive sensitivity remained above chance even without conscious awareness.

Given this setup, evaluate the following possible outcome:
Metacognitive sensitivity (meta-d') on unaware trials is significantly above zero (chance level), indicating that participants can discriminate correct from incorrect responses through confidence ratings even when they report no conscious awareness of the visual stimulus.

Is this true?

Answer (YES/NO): YES